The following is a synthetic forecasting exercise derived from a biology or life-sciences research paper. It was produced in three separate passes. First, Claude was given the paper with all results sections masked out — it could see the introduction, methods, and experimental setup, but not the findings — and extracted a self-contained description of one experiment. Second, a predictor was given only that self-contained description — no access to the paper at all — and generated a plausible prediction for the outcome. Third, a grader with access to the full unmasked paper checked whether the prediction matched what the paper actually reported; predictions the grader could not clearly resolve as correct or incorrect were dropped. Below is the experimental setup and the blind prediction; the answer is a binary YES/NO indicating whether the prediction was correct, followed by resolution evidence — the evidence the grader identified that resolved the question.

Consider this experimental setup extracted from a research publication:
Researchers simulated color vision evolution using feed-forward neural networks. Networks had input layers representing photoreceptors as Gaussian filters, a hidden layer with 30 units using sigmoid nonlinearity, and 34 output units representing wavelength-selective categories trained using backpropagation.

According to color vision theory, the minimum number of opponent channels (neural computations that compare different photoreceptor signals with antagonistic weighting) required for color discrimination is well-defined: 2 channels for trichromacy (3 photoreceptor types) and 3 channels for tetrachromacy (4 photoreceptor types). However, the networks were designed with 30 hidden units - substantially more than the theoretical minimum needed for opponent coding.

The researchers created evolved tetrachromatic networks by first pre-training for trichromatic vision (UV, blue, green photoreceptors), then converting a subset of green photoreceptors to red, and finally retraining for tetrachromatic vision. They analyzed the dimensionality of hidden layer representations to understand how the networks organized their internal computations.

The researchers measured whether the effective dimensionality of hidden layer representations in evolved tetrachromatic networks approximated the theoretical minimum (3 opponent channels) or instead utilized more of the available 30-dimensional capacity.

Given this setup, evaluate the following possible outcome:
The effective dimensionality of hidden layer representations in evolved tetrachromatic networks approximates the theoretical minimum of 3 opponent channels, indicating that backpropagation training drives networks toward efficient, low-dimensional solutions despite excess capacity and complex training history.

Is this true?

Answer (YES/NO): YES